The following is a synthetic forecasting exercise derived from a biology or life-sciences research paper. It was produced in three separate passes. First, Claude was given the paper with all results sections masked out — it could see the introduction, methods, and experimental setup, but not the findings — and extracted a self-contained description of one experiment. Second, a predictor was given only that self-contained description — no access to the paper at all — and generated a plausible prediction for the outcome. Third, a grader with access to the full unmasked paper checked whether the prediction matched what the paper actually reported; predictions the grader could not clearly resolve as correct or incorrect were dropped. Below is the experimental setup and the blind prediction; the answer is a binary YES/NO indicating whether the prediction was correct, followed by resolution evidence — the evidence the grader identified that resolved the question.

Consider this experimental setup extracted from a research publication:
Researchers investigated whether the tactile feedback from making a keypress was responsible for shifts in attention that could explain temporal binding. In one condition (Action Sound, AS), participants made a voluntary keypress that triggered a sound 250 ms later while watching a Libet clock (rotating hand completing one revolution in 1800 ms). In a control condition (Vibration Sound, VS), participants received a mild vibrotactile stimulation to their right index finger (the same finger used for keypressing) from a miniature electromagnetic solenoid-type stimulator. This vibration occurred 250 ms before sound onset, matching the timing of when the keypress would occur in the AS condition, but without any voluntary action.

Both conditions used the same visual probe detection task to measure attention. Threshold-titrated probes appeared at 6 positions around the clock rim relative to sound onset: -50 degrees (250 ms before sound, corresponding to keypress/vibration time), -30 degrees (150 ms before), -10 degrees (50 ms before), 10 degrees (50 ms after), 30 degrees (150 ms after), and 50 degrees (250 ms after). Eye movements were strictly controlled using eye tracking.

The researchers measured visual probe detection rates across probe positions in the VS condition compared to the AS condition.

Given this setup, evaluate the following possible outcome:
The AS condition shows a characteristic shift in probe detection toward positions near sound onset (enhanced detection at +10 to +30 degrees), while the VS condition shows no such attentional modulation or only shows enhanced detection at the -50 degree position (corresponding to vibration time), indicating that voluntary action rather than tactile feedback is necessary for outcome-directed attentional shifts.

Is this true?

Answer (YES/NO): NO